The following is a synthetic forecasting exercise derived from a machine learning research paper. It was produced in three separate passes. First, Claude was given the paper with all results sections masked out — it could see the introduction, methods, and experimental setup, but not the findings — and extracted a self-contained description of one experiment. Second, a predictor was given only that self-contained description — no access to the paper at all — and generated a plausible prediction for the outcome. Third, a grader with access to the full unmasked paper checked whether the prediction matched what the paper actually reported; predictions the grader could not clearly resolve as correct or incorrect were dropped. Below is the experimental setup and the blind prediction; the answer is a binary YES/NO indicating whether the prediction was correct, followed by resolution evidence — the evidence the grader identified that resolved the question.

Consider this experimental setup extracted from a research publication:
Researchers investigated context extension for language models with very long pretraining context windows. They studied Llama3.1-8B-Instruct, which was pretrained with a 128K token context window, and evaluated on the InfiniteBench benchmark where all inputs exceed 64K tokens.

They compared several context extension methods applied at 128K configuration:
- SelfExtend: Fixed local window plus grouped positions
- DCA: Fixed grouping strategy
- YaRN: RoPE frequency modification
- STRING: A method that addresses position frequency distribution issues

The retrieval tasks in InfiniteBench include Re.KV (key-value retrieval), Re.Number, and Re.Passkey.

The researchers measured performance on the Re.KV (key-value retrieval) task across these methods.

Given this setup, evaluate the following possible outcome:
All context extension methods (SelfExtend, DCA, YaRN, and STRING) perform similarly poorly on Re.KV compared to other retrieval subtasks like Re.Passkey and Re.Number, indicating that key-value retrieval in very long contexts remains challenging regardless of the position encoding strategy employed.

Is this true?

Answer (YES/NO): NO